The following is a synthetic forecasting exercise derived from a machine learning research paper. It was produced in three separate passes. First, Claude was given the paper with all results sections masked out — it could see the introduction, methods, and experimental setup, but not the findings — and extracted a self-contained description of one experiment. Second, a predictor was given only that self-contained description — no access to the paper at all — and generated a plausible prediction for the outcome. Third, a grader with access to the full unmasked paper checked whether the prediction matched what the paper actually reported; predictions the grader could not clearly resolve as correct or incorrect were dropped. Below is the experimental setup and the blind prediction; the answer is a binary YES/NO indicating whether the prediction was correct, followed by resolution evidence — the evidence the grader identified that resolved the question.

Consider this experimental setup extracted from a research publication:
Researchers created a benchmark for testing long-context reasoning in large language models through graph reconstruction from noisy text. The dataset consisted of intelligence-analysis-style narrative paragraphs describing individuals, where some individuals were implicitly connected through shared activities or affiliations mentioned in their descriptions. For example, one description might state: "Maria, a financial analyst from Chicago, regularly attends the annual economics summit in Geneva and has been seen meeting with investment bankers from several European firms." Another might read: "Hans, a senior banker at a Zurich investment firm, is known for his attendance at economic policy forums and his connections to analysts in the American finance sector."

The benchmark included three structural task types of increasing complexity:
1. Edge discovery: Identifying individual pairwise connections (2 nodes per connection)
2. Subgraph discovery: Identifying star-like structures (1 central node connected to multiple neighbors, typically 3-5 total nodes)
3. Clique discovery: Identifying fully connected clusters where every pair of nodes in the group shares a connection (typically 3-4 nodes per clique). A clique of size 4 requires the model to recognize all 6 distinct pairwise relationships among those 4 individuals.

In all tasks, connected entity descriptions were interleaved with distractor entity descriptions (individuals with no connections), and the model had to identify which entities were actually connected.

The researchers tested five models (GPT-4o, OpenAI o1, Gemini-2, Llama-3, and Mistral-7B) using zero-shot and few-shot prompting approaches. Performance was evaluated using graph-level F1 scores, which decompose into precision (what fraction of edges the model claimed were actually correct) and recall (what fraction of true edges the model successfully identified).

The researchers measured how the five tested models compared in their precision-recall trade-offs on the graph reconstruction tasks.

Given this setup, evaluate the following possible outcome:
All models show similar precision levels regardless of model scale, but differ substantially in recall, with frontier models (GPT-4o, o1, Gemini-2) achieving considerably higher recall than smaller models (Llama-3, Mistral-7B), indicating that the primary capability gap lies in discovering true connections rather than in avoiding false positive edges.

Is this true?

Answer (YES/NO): NO